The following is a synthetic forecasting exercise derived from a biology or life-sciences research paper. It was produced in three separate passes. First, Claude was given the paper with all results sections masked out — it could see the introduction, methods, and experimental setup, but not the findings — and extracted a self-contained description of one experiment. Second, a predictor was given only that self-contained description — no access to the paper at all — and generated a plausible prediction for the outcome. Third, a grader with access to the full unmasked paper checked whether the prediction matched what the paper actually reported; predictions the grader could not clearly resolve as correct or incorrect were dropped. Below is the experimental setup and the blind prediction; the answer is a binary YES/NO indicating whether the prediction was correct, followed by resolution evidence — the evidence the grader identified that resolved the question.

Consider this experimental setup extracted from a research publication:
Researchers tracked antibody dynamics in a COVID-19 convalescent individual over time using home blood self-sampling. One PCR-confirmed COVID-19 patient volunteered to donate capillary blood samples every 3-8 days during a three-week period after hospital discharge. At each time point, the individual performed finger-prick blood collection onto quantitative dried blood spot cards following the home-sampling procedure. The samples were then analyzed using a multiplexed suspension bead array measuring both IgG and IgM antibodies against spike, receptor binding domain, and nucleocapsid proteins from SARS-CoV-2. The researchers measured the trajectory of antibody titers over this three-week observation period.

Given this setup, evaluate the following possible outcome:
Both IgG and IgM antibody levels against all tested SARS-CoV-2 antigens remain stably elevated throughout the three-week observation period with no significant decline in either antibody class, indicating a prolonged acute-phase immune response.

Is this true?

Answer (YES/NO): NO